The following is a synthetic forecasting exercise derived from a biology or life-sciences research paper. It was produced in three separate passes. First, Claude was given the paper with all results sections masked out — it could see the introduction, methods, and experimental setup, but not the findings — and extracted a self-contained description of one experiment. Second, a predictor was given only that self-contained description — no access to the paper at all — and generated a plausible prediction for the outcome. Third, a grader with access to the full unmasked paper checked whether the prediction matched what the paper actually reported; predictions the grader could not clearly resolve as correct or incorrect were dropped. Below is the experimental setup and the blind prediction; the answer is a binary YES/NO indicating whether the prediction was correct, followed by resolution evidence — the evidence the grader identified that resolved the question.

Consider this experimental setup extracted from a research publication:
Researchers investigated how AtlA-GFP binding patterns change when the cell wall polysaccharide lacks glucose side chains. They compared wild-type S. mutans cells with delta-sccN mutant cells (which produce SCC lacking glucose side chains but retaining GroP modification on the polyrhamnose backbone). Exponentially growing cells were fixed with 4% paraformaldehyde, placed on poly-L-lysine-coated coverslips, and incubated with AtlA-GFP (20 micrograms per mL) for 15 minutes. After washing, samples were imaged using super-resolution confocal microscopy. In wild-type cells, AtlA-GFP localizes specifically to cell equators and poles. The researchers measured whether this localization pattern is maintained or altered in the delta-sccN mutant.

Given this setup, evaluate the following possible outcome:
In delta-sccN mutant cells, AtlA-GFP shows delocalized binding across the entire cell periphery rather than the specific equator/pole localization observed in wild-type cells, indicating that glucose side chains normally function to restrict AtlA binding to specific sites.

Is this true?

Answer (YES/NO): YES